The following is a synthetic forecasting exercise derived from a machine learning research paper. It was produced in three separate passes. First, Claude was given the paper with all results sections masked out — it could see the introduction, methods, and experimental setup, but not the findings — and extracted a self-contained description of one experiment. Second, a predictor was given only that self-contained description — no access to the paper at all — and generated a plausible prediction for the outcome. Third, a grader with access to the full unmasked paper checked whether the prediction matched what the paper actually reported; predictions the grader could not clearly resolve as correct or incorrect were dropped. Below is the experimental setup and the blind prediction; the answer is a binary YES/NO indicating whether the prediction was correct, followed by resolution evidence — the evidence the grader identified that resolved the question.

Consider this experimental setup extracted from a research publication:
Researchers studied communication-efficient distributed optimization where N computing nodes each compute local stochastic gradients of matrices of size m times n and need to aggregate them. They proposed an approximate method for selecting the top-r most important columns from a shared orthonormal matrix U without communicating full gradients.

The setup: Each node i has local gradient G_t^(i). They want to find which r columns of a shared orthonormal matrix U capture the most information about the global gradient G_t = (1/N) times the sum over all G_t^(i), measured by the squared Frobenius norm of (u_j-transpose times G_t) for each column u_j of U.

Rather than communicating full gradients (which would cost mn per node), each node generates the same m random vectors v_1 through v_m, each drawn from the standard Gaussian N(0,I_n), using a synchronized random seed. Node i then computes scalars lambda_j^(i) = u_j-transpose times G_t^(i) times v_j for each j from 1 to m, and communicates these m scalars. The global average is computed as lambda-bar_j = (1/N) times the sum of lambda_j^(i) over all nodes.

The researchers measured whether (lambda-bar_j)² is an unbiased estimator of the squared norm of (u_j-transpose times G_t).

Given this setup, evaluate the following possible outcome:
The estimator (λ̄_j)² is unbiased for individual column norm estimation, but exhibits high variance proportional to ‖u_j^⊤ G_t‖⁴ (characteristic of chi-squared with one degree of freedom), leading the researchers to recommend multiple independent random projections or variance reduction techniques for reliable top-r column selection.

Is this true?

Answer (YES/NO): NO